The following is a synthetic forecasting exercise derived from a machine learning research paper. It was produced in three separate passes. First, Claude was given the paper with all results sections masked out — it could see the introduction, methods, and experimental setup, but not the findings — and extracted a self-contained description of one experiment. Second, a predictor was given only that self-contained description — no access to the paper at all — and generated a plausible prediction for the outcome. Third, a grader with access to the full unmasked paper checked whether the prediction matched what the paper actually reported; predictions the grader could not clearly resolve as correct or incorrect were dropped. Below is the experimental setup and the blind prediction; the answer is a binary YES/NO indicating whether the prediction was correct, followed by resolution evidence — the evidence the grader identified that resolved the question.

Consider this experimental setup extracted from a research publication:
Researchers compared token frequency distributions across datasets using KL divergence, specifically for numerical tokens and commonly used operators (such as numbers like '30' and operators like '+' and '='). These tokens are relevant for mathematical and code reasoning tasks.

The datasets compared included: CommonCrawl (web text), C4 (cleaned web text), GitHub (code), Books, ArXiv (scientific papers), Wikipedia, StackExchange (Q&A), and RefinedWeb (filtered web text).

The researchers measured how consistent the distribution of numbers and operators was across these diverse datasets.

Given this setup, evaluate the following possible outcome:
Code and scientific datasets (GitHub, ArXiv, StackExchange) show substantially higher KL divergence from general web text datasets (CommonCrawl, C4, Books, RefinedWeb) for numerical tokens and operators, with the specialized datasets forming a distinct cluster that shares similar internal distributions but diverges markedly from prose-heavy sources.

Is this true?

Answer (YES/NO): NO